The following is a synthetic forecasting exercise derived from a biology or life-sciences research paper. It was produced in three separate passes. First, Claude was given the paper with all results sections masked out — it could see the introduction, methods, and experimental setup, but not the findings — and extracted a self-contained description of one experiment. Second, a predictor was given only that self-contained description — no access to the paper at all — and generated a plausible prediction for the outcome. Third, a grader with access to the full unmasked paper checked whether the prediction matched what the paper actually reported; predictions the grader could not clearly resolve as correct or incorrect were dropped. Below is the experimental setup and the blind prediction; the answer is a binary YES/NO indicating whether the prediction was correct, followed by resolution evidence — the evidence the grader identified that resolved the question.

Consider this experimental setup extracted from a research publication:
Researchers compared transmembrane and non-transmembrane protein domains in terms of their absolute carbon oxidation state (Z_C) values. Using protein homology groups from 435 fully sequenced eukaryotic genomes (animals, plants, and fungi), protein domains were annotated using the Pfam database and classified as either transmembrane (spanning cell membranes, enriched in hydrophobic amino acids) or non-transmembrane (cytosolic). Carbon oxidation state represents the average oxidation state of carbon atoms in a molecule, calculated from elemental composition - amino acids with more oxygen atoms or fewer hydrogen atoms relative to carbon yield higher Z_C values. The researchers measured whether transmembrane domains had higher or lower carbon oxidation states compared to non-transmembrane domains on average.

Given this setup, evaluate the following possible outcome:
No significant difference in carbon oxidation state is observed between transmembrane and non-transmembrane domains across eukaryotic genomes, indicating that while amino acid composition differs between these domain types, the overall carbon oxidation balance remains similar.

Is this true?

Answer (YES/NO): NO